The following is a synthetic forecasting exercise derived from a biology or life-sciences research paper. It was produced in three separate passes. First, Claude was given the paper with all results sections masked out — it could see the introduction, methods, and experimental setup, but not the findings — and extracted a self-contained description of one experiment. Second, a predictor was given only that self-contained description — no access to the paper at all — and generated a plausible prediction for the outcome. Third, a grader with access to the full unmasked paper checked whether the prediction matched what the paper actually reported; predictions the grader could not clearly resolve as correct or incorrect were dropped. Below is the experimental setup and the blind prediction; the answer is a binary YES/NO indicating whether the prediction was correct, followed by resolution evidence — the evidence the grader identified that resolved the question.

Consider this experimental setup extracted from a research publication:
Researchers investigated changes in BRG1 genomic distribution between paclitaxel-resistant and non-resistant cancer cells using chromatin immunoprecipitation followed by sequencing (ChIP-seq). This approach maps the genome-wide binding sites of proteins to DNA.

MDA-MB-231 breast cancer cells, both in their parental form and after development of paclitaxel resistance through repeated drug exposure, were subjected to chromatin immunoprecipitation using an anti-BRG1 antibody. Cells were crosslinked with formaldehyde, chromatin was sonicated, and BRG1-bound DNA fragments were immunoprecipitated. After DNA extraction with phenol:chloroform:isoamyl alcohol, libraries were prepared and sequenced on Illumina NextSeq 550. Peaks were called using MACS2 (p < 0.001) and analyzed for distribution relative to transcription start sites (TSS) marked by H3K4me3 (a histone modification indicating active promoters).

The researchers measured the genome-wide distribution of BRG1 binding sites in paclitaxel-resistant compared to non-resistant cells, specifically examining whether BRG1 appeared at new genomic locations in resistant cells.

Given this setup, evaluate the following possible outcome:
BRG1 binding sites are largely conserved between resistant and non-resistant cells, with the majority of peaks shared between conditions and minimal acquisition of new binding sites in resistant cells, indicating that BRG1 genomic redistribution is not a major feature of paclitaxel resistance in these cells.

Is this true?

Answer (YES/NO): NO